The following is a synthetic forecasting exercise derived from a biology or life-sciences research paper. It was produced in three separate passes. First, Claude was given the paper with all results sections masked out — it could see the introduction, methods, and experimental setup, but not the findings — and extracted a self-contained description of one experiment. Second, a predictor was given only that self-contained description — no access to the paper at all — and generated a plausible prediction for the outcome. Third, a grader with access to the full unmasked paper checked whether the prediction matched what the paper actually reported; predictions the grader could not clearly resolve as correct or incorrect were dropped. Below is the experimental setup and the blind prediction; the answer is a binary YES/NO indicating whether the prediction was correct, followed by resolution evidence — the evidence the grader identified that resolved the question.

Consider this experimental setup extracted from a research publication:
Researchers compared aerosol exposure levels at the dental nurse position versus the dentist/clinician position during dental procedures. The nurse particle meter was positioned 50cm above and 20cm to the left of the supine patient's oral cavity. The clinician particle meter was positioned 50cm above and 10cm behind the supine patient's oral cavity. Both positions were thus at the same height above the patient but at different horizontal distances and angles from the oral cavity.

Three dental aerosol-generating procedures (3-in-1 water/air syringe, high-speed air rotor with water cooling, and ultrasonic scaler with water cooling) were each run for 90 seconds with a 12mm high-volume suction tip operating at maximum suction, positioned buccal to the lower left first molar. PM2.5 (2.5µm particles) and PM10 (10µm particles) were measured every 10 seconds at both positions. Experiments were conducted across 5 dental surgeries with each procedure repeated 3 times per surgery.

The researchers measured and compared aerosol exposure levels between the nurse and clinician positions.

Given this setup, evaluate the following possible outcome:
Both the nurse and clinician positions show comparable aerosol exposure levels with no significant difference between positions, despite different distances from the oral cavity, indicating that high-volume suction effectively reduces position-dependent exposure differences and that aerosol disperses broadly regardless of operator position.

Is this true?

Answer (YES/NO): YES